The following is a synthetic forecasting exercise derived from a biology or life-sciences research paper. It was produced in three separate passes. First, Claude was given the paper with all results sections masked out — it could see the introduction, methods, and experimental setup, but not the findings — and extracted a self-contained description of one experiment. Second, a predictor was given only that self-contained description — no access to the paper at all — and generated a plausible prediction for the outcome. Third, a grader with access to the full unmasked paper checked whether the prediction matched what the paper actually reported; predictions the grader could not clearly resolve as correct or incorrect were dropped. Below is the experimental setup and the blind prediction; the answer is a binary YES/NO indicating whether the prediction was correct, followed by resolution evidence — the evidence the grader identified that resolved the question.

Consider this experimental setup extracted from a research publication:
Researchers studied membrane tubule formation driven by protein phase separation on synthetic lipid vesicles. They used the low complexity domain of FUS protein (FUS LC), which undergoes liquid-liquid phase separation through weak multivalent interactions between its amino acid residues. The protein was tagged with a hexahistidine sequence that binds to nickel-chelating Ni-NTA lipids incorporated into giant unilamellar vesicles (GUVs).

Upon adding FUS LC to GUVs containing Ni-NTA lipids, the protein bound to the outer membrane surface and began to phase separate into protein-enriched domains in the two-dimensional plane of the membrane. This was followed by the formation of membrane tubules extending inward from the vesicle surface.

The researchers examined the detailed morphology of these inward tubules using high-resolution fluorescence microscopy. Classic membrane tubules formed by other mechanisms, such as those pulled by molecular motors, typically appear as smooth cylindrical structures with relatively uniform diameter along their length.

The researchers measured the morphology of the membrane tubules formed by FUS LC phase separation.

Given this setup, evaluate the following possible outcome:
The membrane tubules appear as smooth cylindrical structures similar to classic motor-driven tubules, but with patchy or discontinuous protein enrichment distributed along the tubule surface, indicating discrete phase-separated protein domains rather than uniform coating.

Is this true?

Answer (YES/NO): NO